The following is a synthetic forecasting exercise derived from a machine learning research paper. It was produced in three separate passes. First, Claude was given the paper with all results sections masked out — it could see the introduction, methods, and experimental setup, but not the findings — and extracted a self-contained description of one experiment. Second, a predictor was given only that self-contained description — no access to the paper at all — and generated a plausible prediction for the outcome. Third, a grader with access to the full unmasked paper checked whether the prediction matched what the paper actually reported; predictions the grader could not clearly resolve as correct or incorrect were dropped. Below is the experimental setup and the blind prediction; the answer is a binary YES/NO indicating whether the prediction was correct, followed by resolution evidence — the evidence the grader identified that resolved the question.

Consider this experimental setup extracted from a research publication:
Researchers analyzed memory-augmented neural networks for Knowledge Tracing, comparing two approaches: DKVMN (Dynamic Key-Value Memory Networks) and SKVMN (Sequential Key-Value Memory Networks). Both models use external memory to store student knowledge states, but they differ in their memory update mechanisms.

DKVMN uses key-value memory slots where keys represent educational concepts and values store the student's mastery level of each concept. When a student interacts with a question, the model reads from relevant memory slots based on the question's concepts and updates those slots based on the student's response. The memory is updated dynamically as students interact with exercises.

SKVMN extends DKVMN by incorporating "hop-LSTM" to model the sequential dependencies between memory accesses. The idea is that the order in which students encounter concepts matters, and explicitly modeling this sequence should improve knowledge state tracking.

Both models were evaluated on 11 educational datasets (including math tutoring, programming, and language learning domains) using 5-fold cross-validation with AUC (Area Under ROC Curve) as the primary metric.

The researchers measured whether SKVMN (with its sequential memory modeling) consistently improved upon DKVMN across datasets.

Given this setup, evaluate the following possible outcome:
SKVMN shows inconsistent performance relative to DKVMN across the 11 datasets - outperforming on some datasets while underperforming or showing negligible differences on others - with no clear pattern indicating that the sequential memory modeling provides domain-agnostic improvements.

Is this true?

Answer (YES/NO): NO